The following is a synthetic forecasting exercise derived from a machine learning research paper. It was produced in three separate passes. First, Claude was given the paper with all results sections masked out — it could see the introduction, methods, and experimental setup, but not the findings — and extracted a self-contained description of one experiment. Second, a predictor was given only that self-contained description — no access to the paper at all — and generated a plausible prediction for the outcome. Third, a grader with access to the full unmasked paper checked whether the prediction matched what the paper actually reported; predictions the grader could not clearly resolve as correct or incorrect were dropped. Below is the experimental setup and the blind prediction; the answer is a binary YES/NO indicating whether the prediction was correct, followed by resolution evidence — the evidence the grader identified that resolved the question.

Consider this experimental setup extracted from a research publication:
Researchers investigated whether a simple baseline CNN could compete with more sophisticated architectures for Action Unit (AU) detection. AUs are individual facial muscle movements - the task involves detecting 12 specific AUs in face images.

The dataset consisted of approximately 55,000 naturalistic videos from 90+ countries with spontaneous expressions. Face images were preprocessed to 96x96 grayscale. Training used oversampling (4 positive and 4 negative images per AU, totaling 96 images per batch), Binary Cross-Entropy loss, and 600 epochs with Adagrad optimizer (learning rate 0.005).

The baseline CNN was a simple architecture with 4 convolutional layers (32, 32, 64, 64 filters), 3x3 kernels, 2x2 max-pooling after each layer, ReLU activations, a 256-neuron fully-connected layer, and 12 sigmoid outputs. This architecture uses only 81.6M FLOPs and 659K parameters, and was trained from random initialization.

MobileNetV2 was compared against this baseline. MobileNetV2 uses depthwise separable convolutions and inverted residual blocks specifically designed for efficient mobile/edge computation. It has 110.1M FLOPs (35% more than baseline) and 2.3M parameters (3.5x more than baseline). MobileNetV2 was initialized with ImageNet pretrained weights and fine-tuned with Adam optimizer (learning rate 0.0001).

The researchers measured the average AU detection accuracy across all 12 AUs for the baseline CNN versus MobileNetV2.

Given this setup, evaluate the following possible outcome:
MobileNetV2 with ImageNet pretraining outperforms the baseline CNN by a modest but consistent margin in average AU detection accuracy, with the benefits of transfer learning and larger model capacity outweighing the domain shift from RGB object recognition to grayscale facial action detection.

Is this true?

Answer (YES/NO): NO